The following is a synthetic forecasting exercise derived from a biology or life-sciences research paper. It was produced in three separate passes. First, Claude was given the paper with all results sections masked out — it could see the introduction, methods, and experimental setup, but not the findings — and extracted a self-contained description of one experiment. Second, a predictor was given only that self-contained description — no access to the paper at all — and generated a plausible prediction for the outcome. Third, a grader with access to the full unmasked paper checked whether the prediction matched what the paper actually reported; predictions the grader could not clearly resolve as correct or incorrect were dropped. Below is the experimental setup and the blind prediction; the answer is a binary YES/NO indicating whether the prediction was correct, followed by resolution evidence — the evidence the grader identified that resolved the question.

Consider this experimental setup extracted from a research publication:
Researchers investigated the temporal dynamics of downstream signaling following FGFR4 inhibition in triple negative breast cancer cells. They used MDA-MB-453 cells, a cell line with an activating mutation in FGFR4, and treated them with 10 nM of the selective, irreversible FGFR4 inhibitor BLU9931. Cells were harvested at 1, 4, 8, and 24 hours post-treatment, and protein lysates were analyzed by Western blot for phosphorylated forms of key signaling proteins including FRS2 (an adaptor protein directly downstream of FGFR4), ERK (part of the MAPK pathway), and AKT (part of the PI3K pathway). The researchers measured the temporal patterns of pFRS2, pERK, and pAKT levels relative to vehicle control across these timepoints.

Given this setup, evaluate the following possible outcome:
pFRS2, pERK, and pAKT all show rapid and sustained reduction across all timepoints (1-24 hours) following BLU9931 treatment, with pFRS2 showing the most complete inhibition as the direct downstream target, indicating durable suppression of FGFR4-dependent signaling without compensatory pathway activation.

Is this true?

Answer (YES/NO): NO